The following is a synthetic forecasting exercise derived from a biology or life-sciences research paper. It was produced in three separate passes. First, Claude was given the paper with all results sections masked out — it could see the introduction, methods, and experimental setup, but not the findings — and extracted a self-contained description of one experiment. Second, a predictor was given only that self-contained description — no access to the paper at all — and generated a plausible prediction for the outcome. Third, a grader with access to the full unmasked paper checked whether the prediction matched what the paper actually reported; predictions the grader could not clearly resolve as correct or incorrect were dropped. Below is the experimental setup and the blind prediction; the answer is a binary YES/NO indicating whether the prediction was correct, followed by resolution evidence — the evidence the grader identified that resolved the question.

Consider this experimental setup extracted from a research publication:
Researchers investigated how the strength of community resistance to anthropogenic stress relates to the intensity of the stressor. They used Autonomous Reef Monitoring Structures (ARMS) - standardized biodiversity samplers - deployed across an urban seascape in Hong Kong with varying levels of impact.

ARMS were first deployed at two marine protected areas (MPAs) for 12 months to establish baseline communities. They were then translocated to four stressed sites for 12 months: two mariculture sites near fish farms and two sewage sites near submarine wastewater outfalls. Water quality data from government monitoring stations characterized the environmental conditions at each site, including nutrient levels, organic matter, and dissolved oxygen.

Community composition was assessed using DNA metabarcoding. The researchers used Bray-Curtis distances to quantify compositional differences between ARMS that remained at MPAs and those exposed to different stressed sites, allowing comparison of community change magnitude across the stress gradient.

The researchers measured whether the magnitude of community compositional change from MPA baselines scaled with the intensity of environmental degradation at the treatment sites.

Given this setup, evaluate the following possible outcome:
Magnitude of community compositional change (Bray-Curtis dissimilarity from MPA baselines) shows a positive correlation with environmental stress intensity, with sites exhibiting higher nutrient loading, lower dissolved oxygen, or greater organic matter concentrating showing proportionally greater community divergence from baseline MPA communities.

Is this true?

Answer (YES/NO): YES